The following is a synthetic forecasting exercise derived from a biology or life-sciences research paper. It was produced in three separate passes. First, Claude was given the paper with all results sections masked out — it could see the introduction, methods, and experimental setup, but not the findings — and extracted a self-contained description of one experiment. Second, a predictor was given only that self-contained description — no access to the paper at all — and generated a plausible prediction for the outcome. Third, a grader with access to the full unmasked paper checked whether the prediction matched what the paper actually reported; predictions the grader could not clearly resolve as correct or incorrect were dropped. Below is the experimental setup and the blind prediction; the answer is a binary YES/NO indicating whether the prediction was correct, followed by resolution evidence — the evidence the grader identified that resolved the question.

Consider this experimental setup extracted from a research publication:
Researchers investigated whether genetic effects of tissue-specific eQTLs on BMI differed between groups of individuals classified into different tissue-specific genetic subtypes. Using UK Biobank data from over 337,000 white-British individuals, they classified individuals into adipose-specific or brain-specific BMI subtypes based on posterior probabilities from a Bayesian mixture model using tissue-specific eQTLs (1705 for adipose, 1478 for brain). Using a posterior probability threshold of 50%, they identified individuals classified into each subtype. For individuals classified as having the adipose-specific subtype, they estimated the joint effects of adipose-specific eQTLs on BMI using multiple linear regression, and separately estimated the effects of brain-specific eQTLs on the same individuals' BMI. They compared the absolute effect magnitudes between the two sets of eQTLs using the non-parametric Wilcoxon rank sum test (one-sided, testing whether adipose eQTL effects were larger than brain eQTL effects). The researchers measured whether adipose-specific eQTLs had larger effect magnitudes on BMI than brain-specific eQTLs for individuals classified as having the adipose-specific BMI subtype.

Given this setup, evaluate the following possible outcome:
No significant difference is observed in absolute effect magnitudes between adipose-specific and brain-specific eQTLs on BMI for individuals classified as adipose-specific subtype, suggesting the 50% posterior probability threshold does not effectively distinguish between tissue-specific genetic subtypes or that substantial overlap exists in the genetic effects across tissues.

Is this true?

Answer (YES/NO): NO